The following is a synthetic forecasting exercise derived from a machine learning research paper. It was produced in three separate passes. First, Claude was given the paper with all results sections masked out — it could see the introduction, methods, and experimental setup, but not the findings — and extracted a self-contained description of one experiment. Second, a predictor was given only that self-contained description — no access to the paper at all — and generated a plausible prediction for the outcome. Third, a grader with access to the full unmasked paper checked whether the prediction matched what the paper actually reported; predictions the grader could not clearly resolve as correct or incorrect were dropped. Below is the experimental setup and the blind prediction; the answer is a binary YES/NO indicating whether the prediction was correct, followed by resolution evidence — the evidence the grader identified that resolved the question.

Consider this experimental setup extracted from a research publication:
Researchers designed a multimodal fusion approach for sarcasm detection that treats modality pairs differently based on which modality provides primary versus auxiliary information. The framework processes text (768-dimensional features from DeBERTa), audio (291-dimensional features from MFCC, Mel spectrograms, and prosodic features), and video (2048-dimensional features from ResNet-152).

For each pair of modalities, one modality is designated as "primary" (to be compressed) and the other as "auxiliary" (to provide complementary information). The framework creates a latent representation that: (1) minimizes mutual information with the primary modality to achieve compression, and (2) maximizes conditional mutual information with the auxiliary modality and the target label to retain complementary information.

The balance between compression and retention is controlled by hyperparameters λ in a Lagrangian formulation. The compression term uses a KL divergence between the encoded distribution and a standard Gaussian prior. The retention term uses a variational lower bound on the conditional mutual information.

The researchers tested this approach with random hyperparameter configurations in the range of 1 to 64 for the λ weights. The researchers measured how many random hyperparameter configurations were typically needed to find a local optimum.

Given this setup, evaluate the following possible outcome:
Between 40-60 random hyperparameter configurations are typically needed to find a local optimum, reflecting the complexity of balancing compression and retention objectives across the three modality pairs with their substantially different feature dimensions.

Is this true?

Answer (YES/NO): NO